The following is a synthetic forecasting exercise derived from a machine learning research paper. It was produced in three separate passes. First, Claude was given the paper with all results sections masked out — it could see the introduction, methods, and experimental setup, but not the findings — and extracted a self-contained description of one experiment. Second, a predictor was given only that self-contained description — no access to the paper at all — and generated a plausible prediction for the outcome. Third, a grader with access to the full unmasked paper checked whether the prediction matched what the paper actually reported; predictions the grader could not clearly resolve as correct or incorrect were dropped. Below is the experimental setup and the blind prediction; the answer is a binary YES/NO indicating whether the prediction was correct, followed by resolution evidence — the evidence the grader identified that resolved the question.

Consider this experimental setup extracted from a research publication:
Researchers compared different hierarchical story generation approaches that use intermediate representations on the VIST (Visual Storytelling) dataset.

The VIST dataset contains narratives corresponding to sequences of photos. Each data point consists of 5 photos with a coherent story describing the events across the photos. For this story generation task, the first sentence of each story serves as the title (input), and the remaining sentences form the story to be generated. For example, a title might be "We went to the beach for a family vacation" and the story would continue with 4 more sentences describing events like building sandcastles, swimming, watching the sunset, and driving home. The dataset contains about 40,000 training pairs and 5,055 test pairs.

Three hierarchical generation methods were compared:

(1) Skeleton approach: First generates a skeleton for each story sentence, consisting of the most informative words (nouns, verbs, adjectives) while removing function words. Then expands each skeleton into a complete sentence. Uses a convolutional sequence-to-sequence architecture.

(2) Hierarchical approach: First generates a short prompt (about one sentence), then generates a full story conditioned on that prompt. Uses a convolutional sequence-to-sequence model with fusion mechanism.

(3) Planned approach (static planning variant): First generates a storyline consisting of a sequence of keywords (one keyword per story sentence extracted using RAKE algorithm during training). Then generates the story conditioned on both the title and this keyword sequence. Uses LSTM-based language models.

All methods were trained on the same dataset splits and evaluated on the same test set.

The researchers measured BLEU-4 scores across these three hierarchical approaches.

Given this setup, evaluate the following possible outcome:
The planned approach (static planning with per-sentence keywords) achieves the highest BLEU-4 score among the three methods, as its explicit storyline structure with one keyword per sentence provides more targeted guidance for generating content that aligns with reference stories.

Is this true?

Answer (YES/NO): YES